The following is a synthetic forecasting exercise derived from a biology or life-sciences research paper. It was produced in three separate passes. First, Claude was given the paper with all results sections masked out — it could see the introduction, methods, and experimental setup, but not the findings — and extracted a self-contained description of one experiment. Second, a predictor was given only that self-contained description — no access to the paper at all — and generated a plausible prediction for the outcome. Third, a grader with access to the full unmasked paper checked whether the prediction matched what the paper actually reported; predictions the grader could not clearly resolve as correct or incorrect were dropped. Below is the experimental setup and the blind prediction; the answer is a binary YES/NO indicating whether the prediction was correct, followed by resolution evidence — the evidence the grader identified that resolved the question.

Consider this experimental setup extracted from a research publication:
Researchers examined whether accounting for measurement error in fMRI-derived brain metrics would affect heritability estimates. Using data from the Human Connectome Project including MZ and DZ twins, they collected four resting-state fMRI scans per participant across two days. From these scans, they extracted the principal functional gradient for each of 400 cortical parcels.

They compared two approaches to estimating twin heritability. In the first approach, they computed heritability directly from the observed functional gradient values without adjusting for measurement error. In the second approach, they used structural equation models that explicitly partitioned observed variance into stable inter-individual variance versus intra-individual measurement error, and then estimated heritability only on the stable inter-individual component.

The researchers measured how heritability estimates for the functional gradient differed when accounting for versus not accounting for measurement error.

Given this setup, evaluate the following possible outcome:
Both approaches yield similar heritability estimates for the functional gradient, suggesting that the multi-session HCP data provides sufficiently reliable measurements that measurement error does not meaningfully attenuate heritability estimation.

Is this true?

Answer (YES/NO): NO